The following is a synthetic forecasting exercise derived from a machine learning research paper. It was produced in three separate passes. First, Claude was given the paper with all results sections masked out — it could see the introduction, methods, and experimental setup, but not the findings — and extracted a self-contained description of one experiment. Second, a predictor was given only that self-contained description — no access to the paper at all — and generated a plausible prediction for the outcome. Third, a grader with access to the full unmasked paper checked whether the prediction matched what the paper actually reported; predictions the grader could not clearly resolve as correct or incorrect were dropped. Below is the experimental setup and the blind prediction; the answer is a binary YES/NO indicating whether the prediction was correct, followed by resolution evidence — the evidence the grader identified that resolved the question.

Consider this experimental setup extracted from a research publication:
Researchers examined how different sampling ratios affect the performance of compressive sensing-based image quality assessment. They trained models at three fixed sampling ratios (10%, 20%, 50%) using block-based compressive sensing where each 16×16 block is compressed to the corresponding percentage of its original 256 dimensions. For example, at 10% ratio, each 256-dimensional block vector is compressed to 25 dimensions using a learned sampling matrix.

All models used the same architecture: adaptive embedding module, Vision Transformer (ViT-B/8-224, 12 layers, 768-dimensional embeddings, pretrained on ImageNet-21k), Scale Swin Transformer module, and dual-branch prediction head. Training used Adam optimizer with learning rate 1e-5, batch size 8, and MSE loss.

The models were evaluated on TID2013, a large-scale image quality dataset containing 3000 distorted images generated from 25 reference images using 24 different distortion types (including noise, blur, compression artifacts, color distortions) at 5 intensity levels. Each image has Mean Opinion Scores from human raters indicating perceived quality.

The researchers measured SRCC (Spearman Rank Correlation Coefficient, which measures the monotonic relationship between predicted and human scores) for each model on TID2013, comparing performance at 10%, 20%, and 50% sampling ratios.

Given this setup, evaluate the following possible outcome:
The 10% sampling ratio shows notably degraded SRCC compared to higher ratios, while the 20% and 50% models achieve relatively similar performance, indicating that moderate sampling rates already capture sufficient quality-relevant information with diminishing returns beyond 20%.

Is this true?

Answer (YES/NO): NO